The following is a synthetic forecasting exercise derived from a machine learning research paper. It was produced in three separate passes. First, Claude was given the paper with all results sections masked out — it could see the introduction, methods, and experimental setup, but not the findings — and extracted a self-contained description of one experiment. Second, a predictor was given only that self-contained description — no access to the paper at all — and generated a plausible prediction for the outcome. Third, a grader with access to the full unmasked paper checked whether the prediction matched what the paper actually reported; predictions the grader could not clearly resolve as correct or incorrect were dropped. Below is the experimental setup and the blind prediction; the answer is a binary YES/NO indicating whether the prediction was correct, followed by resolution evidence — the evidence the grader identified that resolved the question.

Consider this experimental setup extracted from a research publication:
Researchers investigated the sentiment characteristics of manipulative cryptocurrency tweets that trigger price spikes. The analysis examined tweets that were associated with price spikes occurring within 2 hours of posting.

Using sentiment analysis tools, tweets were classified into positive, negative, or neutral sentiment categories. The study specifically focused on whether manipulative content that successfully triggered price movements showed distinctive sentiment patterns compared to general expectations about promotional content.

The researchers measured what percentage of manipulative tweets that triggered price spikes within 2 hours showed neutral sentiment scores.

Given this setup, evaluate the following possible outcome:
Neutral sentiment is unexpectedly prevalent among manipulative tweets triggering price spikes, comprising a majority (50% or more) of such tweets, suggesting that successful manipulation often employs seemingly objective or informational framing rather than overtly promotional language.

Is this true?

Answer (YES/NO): YES